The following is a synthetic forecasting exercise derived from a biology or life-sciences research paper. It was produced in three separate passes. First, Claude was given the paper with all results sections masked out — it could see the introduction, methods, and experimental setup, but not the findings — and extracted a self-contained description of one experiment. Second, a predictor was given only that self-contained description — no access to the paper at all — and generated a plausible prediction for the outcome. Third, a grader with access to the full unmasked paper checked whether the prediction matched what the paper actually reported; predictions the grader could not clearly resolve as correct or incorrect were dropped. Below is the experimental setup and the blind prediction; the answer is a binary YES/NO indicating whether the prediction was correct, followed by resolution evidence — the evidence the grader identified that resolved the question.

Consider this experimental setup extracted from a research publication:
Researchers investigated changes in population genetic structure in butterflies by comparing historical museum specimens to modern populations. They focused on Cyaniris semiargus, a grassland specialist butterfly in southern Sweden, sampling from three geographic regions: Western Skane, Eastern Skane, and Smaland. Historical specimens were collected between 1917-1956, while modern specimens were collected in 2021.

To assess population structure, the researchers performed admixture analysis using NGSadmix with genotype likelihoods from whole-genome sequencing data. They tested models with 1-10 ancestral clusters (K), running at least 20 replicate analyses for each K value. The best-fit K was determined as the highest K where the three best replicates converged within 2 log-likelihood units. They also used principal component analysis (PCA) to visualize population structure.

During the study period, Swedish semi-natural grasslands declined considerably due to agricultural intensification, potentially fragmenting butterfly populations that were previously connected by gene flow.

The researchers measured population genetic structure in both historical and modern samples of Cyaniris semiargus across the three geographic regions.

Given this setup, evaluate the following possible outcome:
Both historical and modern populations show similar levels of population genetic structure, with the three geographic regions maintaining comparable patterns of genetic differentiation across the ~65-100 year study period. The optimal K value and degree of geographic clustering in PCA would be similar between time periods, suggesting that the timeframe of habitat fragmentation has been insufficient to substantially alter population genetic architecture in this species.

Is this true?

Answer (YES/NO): NO